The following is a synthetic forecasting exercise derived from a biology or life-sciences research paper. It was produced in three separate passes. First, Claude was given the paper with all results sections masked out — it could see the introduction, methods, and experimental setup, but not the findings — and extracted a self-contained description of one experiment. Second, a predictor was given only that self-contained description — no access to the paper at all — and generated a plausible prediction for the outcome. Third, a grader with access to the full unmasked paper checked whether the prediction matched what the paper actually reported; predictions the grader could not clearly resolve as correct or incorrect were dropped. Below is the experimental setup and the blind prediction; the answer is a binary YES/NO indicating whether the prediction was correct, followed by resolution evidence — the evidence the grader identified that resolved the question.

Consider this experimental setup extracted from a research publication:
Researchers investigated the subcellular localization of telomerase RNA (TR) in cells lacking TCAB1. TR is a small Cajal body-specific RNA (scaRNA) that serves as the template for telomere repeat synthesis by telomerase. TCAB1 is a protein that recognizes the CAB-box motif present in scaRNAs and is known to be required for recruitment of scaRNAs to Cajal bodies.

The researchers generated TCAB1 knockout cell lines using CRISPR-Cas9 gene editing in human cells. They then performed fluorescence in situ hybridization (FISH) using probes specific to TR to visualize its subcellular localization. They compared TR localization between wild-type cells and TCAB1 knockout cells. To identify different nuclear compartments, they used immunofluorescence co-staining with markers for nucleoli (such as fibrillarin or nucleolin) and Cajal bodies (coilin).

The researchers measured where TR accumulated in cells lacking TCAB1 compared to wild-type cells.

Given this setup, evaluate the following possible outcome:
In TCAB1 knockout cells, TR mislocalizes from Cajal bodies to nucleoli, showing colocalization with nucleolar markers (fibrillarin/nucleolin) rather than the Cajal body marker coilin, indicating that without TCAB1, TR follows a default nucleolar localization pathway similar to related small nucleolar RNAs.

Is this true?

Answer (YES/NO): YES